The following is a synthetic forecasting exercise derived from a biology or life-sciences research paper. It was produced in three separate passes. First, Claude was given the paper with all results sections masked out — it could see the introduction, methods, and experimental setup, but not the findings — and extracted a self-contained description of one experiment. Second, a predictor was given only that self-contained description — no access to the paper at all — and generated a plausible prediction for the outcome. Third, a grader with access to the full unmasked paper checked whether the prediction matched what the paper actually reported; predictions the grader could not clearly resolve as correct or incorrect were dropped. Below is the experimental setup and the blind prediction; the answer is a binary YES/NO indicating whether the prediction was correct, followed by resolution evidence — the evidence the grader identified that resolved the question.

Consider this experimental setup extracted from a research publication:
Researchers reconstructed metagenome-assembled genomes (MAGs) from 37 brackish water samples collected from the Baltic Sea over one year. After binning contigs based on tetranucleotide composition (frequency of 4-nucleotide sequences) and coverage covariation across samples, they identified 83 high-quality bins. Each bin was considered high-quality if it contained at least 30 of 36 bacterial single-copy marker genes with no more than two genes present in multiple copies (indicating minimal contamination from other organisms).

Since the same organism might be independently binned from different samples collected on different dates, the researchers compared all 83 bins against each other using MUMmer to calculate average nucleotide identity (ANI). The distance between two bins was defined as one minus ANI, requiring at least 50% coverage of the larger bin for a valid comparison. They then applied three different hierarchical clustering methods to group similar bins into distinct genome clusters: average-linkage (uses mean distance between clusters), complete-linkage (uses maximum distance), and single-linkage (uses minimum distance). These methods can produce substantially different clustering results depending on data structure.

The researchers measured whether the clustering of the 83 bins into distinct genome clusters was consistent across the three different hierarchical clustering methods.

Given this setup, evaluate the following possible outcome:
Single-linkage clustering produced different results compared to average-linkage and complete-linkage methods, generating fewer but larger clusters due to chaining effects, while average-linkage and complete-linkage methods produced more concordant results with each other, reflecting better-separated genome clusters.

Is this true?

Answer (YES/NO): NO